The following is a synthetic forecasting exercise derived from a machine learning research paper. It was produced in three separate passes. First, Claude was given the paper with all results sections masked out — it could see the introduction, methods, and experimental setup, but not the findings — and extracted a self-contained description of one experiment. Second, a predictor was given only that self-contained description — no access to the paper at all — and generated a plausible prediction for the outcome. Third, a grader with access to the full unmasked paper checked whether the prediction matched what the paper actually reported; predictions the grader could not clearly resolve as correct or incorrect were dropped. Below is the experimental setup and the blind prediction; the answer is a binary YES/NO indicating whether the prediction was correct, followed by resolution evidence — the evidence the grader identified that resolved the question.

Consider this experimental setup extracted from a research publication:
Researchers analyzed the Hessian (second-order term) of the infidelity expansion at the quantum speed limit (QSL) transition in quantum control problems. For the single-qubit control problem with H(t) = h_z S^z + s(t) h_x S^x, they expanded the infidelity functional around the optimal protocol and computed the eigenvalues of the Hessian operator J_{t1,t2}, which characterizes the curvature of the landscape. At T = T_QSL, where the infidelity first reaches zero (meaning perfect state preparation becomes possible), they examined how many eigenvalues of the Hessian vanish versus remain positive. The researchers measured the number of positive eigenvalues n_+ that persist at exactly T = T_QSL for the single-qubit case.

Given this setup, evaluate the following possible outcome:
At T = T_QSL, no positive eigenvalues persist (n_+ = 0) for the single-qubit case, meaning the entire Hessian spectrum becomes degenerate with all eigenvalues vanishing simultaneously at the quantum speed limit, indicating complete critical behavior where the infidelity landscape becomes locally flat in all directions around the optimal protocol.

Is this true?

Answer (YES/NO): NO